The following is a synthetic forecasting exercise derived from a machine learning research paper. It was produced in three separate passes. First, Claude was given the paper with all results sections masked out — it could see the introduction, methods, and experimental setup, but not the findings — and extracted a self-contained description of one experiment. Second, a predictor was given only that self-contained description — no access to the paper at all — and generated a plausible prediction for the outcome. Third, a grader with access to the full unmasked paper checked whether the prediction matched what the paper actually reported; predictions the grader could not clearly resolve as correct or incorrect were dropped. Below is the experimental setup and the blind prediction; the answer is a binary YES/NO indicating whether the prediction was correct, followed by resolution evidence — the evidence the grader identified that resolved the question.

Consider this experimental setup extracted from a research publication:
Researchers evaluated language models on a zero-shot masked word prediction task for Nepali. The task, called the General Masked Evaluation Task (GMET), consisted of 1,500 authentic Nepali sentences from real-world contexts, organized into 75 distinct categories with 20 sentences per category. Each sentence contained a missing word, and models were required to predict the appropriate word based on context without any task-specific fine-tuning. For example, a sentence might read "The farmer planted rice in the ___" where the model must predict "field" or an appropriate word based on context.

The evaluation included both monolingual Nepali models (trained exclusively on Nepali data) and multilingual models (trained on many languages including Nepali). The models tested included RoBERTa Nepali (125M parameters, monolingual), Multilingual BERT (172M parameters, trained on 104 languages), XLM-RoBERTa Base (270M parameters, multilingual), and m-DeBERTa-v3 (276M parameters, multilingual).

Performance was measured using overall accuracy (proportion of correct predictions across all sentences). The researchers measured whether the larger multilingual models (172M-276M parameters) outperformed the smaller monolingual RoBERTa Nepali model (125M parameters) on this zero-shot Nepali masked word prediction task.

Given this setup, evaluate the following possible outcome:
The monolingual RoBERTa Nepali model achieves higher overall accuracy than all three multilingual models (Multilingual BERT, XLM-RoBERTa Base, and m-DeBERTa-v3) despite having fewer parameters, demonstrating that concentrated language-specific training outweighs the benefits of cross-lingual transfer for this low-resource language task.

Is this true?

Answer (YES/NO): YES